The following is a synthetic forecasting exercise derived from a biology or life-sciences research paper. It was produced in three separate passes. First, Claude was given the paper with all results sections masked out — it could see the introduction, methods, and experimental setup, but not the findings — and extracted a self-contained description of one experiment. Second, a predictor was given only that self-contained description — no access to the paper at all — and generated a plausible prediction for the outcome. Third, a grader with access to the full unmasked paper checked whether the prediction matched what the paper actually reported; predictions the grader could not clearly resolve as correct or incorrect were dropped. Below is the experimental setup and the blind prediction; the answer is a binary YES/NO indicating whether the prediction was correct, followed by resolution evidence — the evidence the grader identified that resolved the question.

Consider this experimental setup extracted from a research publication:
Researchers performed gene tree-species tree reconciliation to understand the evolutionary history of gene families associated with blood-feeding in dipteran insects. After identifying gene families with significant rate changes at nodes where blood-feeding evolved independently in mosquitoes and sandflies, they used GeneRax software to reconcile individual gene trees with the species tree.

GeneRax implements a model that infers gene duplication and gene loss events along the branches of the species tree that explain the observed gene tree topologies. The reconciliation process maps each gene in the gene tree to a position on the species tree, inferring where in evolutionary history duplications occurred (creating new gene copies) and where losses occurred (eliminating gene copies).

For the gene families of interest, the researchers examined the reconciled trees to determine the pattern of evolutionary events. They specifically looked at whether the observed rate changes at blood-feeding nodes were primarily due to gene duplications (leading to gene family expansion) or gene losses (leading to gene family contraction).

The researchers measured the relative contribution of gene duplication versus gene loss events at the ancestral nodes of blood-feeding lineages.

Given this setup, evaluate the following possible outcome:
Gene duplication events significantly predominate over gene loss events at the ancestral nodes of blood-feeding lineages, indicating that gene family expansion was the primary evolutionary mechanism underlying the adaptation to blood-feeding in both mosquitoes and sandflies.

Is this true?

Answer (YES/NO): NO